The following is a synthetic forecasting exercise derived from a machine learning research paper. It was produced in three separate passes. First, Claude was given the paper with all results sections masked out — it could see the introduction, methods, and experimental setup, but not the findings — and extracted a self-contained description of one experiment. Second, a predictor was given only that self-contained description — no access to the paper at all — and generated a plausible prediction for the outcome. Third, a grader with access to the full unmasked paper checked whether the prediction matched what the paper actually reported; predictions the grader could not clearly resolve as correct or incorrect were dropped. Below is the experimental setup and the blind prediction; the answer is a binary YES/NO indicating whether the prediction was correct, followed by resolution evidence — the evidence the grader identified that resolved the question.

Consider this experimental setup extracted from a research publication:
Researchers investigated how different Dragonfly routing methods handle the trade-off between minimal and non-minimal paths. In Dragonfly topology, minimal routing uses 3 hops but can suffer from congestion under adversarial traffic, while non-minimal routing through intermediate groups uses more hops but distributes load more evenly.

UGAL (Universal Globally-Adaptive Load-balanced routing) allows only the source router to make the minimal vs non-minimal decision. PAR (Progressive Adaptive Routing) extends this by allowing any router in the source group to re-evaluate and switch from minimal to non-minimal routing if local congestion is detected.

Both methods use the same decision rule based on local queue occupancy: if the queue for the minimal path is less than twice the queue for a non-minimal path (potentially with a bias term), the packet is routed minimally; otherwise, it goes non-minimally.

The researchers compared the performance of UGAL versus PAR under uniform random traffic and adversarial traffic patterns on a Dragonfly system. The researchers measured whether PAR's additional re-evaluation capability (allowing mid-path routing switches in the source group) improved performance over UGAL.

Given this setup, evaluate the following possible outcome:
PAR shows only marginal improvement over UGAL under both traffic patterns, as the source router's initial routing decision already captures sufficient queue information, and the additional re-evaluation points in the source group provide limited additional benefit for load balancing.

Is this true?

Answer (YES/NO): NO